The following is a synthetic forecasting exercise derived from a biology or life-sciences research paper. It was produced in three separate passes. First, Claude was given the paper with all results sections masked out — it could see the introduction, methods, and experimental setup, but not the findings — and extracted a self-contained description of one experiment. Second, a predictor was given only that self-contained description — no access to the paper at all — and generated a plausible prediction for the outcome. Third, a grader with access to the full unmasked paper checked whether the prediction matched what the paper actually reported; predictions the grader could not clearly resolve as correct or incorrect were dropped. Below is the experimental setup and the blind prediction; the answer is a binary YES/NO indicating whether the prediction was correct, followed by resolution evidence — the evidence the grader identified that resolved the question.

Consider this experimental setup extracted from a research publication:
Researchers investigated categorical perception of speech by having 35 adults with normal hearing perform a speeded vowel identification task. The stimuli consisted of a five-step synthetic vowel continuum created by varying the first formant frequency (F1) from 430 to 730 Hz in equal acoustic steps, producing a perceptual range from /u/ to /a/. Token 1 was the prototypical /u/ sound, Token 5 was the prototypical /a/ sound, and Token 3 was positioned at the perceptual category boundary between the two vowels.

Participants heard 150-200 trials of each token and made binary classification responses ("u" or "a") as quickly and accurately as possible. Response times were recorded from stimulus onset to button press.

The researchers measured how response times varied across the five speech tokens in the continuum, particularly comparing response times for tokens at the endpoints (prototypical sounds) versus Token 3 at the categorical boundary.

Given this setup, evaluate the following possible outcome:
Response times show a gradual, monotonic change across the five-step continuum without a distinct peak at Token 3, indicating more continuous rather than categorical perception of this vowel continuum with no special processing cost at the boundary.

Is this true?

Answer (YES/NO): NO